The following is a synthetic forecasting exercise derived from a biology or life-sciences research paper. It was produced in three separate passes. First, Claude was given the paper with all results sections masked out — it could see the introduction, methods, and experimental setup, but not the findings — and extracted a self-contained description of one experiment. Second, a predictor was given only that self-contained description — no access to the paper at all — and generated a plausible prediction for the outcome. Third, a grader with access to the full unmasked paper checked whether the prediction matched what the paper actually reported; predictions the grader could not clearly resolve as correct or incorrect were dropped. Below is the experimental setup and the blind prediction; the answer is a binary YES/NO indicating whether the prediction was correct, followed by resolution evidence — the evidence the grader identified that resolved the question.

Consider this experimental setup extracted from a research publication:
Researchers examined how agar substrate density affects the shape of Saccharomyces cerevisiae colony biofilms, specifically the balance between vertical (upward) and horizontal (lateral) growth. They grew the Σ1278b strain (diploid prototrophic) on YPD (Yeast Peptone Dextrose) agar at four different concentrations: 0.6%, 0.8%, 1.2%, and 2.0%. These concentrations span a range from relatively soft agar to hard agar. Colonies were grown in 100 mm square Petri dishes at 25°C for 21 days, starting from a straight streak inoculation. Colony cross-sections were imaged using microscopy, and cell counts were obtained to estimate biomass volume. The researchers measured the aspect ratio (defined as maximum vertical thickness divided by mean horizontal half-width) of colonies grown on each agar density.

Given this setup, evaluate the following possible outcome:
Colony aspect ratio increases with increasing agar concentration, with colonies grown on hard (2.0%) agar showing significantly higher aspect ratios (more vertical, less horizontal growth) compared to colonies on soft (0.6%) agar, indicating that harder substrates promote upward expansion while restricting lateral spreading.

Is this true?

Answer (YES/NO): YES